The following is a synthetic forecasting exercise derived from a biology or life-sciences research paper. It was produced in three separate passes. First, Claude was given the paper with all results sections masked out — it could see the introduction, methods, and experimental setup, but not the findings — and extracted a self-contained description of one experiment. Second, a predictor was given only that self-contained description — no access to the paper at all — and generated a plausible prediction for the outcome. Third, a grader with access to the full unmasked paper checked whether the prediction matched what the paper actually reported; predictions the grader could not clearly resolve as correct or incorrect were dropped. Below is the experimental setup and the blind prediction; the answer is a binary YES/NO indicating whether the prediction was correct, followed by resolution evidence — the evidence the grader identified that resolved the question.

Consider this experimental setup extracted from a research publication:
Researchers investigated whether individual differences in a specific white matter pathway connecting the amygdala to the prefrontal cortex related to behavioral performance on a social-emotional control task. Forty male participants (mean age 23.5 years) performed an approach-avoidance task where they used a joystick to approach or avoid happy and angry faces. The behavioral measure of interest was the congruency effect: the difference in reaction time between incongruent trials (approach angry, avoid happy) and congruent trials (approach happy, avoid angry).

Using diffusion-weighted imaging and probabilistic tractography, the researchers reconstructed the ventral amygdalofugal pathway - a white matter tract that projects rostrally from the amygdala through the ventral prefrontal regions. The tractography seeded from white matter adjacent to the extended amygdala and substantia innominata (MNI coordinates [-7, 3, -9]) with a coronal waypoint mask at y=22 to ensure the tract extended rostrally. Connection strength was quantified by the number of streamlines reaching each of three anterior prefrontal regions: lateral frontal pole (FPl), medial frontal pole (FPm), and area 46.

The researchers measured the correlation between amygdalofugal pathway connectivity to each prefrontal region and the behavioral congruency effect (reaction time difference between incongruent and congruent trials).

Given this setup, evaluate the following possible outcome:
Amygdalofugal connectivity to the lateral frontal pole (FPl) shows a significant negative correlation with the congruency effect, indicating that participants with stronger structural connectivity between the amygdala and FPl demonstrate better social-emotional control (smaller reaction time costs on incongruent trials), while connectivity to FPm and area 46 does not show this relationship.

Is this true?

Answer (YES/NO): NO